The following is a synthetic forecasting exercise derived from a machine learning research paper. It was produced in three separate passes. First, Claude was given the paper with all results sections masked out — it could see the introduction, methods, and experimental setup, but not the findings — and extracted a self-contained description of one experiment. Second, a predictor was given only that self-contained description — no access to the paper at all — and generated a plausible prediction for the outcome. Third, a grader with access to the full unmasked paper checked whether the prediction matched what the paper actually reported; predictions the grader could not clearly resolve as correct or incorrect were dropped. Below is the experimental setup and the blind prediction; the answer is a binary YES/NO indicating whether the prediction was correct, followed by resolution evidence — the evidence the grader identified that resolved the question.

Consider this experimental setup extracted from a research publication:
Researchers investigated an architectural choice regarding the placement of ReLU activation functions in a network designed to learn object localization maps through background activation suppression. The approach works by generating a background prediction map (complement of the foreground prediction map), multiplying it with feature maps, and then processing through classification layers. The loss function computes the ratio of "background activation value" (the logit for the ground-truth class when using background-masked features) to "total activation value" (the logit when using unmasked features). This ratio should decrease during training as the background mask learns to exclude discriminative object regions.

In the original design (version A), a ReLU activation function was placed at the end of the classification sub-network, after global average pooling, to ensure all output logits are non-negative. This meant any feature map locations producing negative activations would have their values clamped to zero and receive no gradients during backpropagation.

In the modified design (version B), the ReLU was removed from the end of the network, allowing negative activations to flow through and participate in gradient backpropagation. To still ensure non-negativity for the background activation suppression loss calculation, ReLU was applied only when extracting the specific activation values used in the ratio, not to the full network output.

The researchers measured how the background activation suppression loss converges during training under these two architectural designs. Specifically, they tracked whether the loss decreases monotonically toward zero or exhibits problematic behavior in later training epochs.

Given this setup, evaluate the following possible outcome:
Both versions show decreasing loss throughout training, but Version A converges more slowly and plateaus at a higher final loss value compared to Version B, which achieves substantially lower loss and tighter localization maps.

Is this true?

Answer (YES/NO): NO